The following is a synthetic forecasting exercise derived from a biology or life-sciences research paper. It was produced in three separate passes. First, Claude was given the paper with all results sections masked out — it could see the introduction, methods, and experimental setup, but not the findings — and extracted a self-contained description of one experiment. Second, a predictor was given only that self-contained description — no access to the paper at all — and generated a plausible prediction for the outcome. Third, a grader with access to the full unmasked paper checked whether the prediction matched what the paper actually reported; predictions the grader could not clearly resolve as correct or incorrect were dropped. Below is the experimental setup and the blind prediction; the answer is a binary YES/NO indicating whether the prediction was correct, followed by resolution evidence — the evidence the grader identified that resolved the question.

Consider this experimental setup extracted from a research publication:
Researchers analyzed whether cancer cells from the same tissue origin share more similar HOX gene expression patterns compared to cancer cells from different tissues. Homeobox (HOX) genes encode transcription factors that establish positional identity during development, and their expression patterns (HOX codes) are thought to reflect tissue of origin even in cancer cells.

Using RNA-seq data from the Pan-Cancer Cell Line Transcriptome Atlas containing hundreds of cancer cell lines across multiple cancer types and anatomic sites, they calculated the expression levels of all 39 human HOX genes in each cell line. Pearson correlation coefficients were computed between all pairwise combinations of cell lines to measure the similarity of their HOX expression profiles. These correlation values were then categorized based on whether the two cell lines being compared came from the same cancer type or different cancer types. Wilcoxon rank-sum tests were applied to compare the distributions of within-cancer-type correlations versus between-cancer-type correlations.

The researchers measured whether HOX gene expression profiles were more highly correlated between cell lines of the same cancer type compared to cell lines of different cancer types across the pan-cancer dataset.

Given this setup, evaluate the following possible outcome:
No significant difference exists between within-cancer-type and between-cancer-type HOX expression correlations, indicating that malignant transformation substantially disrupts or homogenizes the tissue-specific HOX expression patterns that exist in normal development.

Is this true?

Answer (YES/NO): NO